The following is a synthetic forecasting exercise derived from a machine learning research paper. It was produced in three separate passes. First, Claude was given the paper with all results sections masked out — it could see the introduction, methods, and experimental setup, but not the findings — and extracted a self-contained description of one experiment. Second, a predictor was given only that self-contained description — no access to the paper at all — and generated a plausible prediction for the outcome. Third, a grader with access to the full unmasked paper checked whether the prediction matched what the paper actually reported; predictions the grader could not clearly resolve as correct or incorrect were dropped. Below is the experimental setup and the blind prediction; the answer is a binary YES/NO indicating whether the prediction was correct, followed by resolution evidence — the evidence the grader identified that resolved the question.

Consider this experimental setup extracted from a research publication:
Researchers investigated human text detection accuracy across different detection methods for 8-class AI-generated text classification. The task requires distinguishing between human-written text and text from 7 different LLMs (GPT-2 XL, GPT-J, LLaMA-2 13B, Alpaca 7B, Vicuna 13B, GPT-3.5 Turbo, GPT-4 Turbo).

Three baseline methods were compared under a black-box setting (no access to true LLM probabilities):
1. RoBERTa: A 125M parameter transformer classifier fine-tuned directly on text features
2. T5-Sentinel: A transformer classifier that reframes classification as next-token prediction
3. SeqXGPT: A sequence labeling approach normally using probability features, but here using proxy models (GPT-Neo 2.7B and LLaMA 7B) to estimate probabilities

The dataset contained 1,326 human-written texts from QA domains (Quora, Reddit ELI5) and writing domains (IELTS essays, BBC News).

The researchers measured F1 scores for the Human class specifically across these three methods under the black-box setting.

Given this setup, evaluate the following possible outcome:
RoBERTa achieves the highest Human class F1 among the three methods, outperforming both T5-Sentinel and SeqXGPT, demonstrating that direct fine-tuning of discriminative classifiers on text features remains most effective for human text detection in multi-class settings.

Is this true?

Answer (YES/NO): NO